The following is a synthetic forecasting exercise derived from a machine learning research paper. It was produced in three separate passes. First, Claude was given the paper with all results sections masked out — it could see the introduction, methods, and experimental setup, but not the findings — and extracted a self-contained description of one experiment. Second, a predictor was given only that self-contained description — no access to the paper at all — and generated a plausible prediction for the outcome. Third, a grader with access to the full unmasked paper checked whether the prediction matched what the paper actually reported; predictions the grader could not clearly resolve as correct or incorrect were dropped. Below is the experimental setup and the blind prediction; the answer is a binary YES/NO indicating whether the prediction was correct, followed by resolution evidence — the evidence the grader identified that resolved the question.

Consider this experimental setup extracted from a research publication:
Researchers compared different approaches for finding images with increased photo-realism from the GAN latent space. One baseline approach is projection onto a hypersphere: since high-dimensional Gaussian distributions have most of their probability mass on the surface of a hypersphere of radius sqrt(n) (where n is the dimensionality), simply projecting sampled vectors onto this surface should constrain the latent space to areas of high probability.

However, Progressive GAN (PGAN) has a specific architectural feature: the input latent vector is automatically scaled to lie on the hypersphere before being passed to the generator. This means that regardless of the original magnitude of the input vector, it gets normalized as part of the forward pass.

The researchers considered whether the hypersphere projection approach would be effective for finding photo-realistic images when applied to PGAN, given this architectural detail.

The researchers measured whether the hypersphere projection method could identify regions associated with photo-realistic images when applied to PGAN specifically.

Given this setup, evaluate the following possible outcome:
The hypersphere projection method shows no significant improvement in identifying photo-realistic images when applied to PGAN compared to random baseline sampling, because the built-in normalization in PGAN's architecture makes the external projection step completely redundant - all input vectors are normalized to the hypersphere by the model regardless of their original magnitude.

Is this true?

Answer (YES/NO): YES